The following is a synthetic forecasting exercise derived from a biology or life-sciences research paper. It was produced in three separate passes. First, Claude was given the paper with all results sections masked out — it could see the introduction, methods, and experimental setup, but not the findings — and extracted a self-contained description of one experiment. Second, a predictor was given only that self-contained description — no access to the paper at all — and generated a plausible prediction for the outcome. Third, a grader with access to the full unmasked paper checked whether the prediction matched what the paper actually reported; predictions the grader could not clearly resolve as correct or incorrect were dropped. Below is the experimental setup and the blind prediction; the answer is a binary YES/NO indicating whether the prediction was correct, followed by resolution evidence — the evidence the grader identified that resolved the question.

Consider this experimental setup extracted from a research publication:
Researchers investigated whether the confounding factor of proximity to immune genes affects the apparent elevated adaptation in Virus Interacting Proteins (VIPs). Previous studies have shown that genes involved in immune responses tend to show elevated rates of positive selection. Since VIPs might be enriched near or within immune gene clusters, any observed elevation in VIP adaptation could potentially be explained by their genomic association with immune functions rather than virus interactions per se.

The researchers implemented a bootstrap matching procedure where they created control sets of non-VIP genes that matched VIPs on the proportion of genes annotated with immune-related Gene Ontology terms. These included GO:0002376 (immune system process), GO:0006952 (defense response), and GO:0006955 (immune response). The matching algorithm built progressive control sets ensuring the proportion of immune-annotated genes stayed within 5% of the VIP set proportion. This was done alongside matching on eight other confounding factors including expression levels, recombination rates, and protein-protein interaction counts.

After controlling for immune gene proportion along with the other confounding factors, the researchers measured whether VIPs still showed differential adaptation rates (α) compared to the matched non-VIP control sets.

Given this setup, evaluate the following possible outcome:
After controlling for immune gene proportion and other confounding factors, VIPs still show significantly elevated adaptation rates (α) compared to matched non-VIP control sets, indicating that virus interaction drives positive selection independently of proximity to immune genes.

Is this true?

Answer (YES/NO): YES